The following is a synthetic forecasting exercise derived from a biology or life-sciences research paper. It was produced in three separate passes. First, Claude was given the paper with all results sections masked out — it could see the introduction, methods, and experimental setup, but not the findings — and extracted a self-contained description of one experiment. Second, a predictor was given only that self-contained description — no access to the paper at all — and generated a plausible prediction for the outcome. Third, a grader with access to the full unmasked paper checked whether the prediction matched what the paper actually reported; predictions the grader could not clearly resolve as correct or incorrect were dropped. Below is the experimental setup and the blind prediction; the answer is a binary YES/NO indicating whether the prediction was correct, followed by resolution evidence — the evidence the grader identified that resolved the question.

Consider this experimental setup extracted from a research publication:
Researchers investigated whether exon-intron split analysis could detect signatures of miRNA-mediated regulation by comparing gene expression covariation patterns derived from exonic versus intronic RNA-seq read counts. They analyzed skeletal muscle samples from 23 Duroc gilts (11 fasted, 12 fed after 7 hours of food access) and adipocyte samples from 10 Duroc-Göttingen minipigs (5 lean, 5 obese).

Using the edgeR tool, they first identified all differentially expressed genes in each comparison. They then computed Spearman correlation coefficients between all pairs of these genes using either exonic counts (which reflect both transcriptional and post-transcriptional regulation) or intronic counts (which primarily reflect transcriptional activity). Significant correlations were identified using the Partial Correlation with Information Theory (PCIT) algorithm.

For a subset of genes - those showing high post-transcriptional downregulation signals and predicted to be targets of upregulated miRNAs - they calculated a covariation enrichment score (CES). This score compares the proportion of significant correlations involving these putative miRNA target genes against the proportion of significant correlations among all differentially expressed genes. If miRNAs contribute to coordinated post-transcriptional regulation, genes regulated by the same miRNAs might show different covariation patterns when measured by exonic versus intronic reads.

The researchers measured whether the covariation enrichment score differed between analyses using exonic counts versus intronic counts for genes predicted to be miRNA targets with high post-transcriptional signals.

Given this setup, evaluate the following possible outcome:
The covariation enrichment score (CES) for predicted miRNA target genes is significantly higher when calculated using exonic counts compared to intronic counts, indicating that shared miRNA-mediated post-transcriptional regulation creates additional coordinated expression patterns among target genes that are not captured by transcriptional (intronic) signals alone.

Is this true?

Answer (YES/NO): YES